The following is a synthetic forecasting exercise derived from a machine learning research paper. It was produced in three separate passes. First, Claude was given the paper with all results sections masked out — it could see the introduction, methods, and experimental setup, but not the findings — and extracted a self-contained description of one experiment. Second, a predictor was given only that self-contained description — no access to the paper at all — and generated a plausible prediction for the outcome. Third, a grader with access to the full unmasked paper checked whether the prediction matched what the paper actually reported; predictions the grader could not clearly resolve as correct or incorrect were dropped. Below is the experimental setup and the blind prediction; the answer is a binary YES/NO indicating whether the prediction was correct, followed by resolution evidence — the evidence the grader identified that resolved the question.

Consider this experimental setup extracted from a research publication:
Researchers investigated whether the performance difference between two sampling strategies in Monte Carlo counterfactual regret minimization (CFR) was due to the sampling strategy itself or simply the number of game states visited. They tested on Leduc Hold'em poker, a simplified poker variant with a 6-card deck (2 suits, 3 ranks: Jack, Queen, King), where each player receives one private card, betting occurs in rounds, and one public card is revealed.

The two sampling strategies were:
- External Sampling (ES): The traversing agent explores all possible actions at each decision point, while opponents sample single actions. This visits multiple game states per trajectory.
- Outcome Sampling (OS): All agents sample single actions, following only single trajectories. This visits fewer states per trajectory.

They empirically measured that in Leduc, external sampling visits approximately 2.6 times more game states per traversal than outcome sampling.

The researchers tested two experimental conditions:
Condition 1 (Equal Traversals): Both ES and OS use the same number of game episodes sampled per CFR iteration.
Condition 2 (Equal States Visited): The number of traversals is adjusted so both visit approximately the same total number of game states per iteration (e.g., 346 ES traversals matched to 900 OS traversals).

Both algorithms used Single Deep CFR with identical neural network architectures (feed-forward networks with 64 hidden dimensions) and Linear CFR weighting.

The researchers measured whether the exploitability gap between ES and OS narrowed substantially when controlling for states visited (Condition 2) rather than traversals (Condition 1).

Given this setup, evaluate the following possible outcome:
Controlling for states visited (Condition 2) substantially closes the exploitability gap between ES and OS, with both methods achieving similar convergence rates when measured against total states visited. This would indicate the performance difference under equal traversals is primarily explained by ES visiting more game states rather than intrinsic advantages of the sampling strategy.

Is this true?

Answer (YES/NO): NO